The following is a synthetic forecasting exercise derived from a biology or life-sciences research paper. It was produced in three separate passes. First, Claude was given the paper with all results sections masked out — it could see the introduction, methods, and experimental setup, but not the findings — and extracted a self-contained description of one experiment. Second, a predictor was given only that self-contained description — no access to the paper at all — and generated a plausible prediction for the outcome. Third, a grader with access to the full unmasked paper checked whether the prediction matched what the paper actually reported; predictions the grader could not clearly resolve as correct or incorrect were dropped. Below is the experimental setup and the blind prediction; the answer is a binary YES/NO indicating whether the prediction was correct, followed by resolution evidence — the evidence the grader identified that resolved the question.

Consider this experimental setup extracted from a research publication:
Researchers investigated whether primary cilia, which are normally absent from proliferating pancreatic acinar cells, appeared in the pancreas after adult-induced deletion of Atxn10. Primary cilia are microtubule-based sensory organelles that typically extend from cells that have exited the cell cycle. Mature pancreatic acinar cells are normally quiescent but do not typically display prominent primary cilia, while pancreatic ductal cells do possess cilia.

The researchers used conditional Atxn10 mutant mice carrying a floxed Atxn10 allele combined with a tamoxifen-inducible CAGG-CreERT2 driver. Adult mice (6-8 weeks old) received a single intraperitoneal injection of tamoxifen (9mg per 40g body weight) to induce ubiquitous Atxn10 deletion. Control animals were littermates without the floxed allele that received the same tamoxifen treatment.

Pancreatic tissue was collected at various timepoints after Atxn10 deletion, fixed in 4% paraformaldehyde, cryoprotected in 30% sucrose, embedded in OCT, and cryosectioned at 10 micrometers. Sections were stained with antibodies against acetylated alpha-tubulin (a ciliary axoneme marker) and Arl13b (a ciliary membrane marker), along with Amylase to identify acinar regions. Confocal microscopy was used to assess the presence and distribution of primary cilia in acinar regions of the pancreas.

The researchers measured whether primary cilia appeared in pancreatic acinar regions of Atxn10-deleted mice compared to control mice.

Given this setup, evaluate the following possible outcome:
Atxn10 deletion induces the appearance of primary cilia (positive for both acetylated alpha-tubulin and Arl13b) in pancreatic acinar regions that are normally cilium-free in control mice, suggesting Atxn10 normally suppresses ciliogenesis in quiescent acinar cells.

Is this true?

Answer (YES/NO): NO